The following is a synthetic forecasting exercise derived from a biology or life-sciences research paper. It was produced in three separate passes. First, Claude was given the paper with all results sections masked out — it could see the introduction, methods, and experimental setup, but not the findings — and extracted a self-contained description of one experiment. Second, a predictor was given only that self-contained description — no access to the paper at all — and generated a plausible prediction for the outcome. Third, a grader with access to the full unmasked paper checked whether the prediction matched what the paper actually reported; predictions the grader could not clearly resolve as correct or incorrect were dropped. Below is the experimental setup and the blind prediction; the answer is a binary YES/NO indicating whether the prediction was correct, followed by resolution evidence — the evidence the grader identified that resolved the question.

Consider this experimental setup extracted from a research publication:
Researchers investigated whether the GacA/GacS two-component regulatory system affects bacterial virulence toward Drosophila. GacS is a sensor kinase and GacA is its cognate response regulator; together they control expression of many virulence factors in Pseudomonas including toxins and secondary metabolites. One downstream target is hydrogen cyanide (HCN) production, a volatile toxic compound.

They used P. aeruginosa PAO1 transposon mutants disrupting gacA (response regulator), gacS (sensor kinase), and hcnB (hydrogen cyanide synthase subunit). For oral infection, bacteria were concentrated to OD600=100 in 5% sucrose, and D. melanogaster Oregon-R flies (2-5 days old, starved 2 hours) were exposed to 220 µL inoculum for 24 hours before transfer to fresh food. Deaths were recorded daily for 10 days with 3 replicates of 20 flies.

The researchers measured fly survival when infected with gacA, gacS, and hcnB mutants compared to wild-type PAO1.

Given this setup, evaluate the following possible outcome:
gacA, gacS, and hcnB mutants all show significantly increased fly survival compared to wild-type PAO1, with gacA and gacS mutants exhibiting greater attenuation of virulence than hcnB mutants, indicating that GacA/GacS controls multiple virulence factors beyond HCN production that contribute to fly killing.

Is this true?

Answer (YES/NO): NO